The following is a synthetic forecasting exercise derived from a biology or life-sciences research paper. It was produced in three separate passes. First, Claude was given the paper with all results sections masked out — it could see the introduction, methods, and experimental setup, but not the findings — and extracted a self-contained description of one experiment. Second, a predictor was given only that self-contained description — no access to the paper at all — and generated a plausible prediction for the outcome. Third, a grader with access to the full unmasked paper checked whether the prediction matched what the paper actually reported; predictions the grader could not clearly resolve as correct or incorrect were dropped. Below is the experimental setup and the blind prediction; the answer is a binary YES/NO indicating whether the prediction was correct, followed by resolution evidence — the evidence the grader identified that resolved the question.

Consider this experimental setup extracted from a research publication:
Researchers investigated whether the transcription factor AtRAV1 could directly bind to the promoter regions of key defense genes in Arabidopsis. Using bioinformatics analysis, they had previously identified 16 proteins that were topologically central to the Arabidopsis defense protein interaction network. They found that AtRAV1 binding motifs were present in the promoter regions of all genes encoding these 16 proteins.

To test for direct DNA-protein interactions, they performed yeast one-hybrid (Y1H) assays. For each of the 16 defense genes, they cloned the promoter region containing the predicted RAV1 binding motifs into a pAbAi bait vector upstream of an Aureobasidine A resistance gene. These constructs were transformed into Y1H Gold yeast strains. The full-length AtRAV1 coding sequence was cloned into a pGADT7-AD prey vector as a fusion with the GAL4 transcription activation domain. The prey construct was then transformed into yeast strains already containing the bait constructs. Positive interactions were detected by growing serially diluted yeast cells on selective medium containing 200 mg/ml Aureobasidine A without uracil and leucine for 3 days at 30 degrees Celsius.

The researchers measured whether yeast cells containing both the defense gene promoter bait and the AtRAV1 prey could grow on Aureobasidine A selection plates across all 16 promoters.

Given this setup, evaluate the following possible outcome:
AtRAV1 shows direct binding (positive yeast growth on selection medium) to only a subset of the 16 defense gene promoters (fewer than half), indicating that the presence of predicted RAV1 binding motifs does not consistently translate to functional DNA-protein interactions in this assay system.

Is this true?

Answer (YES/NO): NO